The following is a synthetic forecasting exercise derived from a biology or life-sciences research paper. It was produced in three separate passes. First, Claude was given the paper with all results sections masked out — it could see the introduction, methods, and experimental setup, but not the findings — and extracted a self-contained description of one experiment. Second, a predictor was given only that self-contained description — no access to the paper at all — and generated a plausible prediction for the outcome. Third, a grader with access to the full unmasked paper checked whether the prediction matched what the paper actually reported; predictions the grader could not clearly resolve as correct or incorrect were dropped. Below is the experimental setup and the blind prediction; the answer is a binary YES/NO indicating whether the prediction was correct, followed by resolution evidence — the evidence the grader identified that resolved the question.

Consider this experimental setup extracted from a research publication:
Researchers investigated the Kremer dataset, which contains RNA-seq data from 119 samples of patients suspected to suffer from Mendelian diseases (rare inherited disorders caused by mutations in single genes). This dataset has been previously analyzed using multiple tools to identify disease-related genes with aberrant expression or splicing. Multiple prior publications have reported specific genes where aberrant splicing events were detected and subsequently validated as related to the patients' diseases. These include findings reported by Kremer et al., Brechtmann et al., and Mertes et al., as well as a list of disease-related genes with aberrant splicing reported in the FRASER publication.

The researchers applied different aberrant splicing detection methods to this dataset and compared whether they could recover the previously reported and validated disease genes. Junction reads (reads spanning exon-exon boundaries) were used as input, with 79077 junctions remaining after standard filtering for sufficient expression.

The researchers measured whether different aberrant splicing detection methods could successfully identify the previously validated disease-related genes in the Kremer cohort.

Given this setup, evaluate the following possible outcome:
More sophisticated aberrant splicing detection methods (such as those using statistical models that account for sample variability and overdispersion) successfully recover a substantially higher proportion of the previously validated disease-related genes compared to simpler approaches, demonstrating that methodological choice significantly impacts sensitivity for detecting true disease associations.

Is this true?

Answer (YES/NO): NO